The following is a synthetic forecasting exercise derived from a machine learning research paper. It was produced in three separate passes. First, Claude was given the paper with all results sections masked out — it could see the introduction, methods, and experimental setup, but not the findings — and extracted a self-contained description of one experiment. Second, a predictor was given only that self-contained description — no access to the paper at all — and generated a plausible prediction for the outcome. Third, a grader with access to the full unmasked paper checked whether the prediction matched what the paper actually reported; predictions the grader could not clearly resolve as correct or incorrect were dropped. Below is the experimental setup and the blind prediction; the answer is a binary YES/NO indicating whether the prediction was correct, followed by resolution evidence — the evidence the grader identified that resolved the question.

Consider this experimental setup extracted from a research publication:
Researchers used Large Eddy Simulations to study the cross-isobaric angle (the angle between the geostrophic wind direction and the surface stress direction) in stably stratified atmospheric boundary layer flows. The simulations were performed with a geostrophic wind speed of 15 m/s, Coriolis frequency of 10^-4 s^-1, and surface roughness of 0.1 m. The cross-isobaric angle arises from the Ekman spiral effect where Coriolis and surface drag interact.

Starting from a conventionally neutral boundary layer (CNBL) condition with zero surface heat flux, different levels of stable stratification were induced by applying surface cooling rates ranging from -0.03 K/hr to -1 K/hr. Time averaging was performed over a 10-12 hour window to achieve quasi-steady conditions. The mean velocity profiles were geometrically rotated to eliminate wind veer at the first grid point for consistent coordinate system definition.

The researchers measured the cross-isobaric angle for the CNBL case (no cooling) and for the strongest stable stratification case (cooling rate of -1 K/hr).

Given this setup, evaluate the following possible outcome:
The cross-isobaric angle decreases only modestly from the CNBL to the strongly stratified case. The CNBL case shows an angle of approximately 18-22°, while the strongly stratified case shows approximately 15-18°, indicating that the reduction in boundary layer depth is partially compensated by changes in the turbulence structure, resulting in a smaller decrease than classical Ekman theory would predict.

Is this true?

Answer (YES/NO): NO